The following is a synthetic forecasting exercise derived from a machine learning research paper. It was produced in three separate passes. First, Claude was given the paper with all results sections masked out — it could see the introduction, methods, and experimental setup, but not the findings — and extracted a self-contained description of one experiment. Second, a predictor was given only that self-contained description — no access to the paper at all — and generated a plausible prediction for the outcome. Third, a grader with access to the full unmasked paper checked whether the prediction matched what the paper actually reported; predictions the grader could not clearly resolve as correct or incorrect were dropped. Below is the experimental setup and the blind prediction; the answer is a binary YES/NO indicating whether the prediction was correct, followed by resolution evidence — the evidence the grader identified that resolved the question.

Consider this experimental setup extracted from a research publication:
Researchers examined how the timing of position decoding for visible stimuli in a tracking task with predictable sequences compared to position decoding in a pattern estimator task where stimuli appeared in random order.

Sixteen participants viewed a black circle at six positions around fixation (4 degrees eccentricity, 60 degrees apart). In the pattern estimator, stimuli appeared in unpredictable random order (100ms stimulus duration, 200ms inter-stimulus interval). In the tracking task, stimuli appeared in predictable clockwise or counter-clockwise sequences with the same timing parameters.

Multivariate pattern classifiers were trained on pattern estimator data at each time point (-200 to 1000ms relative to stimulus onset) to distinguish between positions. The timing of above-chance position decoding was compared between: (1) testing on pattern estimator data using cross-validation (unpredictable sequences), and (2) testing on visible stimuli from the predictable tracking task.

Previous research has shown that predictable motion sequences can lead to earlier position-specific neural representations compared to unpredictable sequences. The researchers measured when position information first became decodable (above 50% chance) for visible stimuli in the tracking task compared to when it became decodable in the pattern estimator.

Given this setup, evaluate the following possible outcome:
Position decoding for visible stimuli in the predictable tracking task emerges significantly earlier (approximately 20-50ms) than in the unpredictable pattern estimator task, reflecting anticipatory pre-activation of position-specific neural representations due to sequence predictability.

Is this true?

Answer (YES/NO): NO